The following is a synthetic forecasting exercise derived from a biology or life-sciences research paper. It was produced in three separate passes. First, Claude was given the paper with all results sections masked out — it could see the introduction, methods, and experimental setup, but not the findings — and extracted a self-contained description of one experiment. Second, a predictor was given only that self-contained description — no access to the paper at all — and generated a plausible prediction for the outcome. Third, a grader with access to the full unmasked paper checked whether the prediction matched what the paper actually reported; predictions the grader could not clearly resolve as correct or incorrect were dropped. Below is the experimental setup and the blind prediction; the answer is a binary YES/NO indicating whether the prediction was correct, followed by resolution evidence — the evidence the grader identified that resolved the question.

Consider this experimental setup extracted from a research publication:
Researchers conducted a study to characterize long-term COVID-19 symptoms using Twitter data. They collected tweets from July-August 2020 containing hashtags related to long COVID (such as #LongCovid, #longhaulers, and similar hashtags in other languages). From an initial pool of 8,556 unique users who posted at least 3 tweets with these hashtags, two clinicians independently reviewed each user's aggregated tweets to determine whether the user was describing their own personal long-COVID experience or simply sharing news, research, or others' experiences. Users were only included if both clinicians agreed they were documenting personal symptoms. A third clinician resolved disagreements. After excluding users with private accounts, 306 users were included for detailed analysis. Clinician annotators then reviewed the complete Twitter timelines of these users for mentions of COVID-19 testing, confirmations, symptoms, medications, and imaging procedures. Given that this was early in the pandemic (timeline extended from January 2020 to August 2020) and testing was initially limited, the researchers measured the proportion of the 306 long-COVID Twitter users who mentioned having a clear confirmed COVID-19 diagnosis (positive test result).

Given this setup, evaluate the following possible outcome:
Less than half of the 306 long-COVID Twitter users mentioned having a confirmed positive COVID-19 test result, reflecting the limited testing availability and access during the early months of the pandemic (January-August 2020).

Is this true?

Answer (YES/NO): YES